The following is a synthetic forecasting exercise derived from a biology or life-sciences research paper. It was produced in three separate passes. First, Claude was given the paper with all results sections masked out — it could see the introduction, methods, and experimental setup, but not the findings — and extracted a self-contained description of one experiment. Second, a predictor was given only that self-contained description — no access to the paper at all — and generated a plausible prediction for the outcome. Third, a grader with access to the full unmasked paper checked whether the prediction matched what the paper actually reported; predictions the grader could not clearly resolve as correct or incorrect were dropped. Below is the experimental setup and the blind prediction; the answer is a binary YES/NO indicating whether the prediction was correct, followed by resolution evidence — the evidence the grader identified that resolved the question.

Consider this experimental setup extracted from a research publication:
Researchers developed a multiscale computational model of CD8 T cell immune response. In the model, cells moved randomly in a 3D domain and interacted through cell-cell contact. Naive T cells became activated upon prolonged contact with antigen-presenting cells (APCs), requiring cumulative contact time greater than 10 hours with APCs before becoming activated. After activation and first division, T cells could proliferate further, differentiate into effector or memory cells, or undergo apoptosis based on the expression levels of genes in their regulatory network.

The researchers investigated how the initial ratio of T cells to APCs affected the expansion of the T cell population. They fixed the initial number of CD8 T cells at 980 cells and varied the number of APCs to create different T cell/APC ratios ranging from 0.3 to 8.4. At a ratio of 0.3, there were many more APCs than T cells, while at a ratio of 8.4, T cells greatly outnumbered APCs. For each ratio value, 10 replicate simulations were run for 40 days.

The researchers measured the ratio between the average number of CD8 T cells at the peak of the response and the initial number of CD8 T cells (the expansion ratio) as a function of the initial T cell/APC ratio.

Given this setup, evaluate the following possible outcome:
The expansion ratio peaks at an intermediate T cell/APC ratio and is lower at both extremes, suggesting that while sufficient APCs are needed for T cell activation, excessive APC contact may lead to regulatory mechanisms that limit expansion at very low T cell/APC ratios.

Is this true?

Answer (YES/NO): YES